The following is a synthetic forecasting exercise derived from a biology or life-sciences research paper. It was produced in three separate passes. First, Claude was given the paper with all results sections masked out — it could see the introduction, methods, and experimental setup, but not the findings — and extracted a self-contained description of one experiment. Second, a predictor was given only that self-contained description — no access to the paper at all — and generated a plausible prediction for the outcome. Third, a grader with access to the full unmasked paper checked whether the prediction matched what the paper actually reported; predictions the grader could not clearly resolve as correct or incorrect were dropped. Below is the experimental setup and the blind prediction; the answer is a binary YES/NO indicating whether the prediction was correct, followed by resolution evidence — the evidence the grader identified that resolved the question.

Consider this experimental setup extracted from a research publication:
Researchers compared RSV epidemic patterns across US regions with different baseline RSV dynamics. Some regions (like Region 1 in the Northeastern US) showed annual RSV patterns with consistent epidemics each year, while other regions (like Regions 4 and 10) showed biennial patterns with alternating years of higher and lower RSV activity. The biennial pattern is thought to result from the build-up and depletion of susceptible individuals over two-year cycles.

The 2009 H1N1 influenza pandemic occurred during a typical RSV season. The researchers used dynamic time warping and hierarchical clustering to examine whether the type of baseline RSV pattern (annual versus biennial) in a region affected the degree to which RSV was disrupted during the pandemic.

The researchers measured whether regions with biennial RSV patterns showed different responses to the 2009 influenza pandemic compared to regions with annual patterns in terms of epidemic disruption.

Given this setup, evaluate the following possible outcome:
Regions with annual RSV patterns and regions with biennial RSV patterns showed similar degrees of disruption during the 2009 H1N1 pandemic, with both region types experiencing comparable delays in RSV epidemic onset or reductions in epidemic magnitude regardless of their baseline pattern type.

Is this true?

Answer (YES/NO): NO